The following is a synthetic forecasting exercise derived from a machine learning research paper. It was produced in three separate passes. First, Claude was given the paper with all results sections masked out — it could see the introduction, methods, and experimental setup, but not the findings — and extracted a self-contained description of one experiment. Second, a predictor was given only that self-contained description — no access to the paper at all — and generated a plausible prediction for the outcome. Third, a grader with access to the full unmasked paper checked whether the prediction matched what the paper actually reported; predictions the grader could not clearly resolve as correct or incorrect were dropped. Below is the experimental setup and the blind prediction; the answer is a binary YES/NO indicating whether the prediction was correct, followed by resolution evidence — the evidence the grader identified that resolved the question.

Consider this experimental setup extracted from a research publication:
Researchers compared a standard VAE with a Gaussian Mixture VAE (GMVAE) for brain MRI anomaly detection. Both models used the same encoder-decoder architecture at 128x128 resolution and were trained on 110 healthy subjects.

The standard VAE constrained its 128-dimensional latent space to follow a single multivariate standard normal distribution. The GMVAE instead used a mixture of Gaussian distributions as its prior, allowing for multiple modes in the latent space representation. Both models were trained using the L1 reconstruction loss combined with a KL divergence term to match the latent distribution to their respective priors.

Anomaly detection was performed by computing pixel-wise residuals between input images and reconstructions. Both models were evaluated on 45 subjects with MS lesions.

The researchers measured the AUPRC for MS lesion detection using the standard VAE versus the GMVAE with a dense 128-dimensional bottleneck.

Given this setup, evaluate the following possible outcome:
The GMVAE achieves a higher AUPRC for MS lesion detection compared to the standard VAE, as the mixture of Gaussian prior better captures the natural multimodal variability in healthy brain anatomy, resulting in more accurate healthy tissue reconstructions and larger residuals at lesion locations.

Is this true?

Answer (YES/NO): NO